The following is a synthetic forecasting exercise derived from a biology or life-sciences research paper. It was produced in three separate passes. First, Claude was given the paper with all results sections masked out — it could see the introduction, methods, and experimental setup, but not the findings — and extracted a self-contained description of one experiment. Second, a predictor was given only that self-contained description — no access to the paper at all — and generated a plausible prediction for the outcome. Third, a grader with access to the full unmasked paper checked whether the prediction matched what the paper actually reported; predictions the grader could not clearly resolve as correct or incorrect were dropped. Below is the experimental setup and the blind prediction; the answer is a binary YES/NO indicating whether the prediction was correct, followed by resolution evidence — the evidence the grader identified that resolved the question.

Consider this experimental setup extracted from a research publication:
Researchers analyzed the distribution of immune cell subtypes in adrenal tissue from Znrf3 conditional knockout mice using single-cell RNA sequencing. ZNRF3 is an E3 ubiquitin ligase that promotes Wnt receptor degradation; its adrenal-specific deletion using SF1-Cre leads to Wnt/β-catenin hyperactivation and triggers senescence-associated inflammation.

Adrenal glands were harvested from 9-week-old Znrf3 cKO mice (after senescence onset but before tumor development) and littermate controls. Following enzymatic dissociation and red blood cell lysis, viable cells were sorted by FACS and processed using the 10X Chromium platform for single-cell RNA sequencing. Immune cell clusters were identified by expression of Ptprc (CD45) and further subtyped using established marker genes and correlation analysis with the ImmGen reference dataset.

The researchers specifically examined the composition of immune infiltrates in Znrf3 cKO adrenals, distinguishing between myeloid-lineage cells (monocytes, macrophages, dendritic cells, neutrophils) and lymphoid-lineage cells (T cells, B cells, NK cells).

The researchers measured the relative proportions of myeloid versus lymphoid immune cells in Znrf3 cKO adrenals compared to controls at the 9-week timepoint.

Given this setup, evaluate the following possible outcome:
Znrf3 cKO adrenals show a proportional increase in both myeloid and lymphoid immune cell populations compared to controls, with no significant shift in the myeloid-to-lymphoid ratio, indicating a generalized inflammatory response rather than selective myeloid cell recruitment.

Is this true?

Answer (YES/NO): NO